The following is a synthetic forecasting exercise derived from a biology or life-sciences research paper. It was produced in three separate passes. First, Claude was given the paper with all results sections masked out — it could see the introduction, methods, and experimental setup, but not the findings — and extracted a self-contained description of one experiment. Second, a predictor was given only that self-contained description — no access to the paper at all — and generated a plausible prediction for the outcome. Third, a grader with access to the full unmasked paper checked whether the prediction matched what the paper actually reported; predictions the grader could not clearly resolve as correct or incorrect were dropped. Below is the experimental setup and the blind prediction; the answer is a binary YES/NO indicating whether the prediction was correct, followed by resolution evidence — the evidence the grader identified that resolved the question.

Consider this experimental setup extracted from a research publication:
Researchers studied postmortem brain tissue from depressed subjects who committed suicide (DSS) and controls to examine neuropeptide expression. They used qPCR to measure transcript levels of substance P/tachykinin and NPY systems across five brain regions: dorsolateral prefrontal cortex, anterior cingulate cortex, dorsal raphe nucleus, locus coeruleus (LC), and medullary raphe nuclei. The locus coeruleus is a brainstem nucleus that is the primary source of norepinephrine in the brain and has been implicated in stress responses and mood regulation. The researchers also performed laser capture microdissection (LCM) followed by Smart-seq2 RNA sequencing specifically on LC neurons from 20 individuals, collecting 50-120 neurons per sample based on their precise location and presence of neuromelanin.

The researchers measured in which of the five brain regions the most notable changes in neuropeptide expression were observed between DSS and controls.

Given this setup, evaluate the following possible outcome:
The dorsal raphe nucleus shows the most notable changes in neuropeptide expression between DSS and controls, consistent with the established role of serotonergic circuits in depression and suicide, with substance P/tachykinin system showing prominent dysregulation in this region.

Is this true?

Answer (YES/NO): NO